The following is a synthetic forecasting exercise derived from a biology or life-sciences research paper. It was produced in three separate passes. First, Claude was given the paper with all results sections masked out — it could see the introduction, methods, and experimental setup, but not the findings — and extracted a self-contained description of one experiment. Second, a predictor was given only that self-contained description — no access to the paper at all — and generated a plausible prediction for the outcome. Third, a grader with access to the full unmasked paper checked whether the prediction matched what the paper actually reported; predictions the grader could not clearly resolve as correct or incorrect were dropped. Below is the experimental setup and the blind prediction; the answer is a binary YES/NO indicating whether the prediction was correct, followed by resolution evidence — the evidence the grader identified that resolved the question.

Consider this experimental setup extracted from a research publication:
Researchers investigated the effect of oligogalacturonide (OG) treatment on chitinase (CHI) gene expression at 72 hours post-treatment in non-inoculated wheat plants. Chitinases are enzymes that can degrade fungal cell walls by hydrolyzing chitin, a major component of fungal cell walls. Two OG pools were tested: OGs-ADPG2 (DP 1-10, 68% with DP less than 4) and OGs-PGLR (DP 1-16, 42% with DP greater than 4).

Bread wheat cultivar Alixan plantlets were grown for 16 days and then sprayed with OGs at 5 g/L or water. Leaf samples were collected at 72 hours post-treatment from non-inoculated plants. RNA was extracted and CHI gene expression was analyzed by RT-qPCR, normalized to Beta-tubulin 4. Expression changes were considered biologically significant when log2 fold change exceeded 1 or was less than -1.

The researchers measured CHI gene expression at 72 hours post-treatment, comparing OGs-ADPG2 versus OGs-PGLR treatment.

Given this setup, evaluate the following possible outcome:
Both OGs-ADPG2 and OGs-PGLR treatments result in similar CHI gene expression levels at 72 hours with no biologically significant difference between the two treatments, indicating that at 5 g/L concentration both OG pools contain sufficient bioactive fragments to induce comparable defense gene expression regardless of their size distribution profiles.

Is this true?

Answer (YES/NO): NO